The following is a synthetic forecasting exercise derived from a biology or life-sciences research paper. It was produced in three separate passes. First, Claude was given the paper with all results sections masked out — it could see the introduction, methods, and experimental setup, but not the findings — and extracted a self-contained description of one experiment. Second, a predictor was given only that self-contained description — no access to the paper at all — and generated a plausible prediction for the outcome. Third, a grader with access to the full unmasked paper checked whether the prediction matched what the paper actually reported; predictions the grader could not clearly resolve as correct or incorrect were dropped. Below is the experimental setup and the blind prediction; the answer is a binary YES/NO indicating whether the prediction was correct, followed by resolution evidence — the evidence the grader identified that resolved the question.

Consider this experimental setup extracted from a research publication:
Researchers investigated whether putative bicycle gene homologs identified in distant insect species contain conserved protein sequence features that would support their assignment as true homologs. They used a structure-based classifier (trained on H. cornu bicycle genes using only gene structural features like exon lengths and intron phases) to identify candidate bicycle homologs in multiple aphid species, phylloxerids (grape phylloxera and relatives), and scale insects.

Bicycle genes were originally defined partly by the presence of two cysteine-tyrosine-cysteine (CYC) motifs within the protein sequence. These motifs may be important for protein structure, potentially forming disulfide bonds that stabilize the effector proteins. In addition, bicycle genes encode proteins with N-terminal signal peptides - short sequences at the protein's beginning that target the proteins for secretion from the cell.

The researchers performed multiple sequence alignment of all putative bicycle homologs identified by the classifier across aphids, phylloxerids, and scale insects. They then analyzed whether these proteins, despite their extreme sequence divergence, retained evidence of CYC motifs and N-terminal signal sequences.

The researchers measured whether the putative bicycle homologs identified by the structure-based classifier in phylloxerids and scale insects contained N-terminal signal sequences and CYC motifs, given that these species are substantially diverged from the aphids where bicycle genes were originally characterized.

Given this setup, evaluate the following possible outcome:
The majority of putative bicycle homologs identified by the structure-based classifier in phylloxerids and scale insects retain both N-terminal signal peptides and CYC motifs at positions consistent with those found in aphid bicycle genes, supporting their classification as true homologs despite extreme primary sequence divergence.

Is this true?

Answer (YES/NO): NO